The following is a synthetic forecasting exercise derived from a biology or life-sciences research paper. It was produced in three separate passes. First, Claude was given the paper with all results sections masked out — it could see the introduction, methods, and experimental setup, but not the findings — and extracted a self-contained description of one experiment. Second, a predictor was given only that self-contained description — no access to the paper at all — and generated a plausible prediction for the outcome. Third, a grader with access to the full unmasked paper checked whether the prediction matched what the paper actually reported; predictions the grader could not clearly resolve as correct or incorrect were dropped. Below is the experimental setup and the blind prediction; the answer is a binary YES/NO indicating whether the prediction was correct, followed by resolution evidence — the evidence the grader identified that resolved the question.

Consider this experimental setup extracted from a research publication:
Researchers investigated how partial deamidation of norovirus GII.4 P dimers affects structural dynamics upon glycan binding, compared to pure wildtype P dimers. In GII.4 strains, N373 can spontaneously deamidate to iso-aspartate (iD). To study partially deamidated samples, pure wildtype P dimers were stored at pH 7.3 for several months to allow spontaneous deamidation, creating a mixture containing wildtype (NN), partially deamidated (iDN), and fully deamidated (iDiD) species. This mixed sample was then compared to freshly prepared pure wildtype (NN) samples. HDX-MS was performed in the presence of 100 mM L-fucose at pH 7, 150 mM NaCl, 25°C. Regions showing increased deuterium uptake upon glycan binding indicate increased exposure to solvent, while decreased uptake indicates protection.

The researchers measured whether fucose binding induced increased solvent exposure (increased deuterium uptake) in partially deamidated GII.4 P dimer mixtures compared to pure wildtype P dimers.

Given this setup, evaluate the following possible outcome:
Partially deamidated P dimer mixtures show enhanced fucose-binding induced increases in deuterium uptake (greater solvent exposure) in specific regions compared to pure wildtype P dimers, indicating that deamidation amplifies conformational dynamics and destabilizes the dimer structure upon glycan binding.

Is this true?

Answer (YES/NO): YES